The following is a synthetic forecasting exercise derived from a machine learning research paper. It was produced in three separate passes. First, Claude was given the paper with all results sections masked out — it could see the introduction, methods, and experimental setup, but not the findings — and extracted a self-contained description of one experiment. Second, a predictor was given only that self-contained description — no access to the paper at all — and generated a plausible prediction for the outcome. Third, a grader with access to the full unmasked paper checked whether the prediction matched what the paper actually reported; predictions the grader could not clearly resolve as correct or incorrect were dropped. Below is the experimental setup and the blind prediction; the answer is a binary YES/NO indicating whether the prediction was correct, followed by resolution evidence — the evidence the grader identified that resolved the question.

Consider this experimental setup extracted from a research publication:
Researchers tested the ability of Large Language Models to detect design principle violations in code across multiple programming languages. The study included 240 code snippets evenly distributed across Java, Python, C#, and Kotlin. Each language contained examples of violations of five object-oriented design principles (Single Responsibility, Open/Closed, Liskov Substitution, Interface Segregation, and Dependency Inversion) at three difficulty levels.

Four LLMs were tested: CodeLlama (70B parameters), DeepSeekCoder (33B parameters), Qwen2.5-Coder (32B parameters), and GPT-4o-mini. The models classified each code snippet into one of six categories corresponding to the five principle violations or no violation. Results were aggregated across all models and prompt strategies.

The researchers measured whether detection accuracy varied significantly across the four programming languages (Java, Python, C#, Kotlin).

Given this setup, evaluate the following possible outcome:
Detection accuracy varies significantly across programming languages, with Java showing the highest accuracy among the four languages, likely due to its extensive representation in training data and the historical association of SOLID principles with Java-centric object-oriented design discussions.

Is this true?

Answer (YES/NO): NO